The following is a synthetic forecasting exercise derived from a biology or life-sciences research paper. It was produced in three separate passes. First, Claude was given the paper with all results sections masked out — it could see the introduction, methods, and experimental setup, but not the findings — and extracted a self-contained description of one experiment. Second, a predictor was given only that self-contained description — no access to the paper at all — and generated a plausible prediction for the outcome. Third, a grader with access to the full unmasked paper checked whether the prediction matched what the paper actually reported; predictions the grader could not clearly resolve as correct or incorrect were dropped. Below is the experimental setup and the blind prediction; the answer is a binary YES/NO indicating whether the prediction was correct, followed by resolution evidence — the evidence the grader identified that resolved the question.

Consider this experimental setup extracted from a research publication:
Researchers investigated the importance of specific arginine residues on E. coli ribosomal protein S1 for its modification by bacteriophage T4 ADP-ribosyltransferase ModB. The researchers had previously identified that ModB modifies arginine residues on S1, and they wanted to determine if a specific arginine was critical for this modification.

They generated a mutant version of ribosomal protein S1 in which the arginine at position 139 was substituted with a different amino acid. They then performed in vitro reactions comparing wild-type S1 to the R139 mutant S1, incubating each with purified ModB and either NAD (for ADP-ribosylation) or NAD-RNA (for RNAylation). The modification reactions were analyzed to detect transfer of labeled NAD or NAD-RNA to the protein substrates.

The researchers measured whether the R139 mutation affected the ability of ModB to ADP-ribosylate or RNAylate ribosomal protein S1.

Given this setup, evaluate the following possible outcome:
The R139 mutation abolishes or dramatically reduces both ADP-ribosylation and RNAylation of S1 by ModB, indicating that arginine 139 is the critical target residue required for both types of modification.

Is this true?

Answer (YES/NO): YES